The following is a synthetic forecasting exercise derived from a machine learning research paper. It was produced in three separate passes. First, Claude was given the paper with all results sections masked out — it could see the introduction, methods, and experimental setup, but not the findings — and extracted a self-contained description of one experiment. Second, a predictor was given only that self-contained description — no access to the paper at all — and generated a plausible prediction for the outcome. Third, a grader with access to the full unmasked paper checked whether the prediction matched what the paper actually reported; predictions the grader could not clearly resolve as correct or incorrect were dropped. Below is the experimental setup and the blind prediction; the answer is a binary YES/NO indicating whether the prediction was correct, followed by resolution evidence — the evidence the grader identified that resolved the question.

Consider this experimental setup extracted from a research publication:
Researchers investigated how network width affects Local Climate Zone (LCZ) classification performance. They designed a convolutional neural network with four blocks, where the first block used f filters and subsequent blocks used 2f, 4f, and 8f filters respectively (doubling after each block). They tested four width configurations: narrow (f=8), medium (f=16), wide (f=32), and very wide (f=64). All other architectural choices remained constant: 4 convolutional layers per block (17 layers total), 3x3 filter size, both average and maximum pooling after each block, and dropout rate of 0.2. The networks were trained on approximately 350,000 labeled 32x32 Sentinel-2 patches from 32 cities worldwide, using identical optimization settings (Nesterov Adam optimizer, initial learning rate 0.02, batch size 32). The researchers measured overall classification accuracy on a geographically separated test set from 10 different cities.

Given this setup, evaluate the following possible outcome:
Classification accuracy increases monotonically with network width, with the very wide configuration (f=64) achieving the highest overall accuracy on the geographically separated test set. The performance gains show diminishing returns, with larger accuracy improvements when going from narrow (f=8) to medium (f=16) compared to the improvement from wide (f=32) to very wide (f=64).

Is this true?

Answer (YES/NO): NO